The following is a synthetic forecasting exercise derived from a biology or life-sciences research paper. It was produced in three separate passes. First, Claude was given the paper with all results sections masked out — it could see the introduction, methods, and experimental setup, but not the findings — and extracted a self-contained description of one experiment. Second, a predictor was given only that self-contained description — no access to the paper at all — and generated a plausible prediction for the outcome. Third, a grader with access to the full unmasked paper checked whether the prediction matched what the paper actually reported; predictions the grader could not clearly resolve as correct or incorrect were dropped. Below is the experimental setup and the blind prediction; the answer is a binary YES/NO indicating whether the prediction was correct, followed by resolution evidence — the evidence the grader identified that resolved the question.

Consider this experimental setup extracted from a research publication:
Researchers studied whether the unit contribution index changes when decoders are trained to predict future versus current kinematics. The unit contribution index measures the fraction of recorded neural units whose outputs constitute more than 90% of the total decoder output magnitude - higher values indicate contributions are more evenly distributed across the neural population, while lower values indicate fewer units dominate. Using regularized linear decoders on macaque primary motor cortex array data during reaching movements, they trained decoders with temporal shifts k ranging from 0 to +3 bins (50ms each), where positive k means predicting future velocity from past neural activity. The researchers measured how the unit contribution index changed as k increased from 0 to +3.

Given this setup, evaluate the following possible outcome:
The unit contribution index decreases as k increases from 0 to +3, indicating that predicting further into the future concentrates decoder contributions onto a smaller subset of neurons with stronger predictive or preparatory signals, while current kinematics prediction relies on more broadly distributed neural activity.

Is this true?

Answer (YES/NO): NO